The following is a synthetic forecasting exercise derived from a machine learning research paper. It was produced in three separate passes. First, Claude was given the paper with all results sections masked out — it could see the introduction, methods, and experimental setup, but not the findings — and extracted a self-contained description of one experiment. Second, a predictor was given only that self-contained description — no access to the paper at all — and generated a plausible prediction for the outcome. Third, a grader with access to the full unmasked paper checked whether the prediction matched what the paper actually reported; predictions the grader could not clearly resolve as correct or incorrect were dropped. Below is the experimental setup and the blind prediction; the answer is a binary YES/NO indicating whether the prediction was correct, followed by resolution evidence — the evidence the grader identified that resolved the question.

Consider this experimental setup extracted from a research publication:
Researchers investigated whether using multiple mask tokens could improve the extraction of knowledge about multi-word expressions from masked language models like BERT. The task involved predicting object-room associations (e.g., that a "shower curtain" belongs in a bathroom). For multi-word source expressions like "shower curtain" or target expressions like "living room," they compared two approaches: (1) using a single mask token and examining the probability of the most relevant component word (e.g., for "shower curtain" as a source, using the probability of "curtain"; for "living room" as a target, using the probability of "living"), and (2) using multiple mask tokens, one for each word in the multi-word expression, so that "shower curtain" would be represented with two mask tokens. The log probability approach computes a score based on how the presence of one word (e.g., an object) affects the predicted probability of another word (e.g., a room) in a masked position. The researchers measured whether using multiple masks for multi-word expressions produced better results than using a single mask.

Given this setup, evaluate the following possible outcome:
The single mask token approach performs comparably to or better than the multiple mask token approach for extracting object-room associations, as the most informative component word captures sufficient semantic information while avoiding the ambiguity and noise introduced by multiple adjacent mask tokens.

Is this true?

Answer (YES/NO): YES